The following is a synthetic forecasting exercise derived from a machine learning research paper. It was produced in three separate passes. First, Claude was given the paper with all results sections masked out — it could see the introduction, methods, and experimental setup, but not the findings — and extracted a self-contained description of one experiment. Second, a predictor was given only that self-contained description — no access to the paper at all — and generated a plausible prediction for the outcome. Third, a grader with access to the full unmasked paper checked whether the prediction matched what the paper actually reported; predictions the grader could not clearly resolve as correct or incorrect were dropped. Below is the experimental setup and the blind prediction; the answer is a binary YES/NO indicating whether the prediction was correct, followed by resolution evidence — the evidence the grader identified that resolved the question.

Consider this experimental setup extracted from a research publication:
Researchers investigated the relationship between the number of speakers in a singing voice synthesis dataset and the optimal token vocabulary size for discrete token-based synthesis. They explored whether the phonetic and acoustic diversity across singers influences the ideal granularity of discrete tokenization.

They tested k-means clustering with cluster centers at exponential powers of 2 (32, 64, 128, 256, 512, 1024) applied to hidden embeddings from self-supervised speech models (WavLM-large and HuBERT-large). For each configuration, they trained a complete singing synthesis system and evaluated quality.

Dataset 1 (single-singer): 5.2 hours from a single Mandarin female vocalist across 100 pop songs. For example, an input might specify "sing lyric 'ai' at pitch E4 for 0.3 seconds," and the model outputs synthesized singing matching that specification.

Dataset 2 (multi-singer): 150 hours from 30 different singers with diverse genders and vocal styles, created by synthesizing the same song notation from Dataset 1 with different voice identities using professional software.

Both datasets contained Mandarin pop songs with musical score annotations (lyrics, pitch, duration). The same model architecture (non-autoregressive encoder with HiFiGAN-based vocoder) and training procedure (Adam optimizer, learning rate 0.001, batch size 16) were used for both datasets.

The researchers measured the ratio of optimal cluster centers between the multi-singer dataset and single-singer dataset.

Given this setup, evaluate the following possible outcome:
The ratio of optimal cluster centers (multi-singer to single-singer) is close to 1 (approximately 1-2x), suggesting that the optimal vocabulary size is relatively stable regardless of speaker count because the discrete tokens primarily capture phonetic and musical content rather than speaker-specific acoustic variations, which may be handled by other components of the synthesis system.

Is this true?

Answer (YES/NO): NO